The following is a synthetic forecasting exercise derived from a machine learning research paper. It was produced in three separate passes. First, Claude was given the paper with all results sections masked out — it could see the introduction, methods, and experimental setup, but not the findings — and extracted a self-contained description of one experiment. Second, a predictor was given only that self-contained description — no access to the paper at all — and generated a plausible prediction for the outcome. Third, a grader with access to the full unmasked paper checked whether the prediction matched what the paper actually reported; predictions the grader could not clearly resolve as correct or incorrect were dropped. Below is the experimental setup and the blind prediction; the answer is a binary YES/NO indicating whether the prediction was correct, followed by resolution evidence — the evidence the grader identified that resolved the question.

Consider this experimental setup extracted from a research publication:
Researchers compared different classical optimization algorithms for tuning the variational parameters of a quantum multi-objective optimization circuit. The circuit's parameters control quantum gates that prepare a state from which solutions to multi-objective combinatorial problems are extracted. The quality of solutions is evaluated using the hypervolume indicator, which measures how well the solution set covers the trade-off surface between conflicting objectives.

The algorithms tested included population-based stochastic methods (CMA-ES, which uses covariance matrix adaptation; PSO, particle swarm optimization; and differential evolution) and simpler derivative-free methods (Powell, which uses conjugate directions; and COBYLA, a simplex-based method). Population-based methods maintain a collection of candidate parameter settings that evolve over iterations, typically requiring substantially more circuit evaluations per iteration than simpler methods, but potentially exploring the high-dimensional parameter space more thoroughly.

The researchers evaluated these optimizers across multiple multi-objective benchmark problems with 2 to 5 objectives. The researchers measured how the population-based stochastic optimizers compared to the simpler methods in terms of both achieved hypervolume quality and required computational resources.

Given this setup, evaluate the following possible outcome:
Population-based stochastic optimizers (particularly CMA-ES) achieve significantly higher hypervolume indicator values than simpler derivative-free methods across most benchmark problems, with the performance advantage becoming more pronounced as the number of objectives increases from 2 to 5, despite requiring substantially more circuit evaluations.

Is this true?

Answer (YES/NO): NO